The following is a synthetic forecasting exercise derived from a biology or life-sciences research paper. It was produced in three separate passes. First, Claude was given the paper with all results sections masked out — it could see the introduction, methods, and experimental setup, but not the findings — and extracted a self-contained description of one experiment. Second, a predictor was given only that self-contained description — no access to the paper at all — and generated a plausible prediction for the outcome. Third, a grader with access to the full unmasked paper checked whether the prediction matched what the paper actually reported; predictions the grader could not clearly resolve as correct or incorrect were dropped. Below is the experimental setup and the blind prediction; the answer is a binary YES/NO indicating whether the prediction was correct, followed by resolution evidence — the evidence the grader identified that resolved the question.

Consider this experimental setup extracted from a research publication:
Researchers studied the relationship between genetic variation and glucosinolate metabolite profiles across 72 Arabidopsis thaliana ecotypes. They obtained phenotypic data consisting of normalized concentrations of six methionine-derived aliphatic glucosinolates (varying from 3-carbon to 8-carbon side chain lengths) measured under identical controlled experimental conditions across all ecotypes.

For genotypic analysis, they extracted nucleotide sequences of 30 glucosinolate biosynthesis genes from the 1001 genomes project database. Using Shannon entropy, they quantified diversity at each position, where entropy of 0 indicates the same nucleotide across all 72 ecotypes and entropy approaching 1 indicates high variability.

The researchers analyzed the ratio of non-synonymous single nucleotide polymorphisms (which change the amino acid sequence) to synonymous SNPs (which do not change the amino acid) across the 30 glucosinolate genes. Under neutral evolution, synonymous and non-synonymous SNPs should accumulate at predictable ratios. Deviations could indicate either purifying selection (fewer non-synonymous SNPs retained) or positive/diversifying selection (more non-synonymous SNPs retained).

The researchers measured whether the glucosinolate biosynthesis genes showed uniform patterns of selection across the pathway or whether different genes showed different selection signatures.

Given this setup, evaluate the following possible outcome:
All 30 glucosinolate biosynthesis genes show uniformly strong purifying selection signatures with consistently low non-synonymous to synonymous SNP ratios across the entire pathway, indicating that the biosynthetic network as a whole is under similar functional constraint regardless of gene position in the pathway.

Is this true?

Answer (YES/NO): NO